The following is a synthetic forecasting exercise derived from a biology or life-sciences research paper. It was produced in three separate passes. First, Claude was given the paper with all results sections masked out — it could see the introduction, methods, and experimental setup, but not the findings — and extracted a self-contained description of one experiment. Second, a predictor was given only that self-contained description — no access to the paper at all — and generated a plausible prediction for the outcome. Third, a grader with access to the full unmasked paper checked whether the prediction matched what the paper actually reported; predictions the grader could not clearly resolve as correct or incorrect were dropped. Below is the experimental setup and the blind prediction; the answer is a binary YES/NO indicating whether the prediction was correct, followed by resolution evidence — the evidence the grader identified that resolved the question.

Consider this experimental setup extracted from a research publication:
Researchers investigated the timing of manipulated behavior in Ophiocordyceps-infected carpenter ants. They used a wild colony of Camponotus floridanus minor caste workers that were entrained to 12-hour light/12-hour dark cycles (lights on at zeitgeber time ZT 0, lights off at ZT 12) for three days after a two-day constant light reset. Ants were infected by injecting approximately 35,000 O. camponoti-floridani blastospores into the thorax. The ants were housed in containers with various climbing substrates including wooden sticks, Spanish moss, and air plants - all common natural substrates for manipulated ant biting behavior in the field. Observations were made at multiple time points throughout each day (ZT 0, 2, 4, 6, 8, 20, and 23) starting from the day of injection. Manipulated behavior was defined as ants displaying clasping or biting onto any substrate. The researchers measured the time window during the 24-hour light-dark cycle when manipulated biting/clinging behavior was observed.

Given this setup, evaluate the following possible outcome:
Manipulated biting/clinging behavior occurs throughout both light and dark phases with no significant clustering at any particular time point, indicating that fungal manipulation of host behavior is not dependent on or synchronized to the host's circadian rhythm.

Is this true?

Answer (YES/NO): NO